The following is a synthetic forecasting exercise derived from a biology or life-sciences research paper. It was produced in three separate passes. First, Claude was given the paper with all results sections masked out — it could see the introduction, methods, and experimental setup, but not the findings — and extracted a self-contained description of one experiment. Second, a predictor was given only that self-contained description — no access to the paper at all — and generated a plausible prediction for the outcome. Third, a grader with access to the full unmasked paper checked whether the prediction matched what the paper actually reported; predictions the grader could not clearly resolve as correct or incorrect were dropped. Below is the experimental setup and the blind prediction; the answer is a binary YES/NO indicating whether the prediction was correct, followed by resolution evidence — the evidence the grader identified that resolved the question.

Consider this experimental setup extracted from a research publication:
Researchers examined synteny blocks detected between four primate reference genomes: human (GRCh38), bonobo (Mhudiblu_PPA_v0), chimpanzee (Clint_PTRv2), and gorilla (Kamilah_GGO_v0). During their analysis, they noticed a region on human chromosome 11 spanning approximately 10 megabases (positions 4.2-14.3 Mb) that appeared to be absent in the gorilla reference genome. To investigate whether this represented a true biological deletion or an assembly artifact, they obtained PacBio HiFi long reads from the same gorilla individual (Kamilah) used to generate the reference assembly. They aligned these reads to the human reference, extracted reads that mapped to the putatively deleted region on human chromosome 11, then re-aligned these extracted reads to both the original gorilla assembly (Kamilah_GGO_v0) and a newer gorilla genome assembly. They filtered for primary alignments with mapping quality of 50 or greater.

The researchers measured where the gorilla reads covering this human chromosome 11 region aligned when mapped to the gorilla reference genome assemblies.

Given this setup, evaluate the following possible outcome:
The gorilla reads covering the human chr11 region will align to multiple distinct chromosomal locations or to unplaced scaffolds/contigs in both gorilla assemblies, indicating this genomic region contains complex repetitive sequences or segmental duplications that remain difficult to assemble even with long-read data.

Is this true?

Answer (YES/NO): NO